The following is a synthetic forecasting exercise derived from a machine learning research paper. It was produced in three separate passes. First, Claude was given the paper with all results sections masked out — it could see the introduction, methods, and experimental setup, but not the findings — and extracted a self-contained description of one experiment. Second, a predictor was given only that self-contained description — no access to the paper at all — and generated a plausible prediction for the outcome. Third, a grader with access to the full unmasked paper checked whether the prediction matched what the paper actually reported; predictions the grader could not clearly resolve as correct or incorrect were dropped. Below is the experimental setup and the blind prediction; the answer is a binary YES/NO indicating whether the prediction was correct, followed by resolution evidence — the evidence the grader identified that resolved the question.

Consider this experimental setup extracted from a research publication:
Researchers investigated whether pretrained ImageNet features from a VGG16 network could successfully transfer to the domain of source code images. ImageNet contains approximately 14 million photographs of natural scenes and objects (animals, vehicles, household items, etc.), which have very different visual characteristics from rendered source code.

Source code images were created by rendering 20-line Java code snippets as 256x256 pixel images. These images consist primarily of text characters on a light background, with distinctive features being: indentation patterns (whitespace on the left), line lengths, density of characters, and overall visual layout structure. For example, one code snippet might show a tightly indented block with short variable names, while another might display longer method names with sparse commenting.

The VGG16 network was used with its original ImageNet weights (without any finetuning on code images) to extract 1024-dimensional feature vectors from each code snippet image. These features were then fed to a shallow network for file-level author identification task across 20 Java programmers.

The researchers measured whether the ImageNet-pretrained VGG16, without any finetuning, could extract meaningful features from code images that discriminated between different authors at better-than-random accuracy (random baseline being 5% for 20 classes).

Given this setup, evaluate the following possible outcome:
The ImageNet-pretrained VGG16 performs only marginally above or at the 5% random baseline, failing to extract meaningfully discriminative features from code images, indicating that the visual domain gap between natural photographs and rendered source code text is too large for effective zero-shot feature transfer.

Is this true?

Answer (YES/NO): NO